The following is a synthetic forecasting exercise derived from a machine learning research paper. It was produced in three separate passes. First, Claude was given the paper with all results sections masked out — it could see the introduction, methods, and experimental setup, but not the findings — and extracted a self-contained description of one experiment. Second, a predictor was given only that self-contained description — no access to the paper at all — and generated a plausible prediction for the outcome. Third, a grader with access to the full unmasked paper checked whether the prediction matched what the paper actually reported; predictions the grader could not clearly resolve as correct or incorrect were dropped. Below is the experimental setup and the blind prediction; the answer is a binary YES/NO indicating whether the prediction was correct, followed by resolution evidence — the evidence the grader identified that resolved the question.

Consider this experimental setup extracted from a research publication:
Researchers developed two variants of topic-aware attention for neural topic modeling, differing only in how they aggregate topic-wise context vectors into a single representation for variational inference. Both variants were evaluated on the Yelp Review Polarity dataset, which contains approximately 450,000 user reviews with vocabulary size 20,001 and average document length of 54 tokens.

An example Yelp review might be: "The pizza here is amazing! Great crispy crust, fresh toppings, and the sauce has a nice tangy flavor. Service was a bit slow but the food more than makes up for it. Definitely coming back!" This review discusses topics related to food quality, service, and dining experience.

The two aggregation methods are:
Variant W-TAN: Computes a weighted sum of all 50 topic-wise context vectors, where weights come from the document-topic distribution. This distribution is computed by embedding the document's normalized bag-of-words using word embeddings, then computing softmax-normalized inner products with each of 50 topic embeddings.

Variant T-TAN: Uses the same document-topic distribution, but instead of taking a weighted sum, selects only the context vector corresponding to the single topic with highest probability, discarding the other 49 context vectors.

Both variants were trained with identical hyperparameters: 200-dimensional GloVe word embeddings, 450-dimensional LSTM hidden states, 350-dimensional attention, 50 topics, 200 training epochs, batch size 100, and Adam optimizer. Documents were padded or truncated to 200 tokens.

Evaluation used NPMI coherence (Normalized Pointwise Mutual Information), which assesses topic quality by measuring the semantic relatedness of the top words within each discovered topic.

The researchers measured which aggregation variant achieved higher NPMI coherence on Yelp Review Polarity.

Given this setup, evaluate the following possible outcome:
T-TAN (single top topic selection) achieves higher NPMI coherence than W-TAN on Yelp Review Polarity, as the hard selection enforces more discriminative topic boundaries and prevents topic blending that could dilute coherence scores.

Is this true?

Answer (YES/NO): YES